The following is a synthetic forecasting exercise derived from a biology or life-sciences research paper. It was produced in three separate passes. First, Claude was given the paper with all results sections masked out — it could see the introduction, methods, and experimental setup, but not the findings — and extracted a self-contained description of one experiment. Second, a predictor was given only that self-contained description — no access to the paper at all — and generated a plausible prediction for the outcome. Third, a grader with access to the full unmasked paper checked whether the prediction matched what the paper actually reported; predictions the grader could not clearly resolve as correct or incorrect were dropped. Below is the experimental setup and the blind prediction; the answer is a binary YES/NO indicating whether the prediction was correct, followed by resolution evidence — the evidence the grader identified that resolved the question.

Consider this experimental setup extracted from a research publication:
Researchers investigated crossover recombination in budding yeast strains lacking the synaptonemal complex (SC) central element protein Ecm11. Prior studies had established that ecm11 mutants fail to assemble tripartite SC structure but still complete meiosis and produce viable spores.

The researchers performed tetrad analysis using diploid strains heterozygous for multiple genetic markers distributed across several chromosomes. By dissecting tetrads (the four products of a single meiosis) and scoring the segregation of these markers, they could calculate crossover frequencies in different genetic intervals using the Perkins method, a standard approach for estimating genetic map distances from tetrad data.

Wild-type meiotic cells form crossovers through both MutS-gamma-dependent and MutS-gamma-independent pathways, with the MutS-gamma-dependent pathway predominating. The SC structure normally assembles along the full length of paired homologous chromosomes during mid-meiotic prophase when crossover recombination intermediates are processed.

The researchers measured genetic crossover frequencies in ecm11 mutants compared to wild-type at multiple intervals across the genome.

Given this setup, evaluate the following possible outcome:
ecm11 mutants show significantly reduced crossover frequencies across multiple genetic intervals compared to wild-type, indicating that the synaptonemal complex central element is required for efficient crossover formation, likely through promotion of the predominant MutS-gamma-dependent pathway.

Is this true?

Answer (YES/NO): NO